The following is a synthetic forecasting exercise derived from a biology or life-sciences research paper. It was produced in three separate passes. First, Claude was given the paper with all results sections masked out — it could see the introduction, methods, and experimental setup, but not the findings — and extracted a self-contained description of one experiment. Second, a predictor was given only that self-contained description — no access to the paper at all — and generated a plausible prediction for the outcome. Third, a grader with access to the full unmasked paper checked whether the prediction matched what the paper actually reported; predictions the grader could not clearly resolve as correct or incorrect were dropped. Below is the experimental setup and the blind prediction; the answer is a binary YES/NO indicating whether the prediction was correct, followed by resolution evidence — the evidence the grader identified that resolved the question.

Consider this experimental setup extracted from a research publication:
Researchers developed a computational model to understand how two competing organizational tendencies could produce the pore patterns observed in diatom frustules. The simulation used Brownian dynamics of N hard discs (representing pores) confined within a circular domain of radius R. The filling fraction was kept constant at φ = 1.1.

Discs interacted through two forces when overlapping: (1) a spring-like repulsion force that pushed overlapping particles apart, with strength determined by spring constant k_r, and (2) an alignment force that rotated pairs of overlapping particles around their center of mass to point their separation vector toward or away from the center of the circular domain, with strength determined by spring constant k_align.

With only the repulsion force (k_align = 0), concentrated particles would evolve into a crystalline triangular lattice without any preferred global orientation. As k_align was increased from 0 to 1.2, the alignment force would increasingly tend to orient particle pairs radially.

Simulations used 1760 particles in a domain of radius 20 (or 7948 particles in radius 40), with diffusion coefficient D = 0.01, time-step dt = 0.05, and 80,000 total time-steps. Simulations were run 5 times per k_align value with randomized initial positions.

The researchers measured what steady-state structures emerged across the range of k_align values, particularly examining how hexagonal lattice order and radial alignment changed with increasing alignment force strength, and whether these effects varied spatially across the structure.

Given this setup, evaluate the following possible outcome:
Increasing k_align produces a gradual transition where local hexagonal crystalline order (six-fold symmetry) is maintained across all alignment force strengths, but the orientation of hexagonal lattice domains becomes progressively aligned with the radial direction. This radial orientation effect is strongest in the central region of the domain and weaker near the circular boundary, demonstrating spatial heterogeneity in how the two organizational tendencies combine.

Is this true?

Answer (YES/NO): NO